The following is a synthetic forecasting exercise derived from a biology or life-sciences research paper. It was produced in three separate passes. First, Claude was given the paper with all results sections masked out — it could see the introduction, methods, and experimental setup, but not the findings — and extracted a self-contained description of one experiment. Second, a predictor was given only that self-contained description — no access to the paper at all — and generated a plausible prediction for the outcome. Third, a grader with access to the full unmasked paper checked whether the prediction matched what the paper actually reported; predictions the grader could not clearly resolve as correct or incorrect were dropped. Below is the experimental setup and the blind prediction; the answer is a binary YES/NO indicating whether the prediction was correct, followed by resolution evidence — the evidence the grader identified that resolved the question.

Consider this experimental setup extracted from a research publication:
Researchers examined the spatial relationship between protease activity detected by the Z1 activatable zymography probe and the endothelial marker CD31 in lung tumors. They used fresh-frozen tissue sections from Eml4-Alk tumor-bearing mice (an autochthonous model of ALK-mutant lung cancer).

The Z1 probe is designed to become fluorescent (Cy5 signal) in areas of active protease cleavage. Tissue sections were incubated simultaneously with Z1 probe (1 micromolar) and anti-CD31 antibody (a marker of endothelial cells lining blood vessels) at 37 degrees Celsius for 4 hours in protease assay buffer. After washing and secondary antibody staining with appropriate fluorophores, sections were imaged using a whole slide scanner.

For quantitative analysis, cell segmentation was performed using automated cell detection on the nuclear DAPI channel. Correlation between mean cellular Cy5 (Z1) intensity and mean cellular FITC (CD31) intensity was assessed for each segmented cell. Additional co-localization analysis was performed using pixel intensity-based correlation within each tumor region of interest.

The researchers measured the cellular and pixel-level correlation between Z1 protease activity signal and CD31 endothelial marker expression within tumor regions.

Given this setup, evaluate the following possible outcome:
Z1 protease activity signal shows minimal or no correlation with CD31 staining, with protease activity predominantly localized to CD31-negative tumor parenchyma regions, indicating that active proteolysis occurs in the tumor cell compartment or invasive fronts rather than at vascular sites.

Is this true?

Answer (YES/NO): NO